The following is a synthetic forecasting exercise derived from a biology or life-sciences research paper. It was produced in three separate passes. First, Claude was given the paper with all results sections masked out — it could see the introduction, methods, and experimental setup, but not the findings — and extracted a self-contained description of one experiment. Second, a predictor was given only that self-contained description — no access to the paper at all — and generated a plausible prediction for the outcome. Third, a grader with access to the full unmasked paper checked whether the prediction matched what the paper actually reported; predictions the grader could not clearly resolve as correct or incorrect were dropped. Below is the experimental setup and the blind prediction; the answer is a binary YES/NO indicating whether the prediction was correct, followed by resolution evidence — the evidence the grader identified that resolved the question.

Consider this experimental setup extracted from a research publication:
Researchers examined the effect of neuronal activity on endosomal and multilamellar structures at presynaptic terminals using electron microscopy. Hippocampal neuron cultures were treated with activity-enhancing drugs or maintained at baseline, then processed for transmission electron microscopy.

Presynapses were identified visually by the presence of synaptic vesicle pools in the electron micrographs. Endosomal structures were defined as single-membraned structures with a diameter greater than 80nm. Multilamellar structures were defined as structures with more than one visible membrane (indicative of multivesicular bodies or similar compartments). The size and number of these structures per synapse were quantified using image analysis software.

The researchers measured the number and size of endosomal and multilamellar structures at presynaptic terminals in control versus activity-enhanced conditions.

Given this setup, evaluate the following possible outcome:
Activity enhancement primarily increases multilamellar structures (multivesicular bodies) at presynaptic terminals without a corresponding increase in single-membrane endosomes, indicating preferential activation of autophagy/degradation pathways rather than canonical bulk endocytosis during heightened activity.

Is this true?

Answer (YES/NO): NO